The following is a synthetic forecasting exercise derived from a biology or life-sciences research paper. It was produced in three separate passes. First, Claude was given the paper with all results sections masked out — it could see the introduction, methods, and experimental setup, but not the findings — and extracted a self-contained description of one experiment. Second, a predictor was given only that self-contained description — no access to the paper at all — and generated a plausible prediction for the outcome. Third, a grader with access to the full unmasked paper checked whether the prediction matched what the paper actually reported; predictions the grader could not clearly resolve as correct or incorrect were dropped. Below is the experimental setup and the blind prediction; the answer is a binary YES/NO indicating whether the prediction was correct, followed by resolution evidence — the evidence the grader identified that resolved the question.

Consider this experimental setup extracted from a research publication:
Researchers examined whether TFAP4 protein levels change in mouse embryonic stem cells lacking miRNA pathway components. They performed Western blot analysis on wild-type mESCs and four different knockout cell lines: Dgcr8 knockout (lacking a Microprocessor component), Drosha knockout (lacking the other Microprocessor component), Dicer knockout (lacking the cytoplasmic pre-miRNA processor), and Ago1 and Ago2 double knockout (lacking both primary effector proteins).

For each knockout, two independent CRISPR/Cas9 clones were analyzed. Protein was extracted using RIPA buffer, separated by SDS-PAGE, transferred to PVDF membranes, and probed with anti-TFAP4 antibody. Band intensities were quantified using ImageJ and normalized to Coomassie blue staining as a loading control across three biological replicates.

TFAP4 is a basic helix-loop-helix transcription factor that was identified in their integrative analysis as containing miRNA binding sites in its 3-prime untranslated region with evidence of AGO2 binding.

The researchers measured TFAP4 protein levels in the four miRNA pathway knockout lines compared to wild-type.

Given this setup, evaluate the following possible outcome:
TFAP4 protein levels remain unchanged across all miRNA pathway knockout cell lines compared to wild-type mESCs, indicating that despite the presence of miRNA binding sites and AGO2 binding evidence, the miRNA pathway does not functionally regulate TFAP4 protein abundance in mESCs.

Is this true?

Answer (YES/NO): NO